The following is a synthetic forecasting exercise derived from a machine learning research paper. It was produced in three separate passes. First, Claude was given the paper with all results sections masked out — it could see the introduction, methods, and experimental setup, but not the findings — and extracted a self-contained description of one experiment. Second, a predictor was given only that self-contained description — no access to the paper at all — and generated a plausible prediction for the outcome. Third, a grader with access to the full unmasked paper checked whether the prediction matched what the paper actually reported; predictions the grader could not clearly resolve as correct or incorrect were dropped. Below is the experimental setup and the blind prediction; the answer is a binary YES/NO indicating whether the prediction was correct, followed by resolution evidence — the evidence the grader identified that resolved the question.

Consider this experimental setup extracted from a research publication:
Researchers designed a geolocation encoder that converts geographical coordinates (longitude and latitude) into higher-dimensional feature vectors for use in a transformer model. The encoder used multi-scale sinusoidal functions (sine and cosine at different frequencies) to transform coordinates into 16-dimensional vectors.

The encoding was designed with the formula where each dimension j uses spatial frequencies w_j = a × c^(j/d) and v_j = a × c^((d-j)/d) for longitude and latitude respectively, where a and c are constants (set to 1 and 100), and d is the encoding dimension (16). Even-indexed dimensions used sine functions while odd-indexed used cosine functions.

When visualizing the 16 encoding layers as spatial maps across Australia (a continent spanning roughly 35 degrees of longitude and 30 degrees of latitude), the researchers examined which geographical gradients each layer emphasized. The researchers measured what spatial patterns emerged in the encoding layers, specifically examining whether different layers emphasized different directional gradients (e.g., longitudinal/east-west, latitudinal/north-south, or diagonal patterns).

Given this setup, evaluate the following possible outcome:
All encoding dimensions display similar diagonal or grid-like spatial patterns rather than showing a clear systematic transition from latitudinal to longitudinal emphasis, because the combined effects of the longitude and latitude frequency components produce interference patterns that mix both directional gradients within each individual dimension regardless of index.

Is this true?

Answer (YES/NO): NO